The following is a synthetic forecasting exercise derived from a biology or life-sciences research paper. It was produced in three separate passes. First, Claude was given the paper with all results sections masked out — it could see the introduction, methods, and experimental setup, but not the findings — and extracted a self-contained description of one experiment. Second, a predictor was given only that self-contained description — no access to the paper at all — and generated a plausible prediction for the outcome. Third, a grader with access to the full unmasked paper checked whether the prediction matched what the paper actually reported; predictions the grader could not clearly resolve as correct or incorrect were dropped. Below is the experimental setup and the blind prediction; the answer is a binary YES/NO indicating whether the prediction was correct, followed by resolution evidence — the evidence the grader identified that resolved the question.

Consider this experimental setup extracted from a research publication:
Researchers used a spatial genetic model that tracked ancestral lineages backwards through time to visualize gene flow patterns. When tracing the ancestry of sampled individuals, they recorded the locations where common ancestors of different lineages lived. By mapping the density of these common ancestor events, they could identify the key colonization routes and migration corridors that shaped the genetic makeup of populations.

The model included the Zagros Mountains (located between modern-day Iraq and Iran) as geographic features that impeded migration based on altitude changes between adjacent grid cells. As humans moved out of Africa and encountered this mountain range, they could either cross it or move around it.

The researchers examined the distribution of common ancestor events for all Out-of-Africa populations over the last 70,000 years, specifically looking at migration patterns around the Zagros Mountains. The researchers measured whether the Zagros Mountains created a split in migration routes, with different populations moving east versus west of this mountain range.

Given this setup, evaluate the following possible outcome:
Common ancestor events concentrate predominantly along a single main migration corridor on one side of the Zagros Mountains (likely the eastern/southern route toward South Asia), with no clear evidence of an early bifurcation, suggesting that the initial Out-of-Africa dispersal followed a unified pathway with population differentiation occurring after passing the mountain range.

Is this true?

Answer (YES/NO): NO